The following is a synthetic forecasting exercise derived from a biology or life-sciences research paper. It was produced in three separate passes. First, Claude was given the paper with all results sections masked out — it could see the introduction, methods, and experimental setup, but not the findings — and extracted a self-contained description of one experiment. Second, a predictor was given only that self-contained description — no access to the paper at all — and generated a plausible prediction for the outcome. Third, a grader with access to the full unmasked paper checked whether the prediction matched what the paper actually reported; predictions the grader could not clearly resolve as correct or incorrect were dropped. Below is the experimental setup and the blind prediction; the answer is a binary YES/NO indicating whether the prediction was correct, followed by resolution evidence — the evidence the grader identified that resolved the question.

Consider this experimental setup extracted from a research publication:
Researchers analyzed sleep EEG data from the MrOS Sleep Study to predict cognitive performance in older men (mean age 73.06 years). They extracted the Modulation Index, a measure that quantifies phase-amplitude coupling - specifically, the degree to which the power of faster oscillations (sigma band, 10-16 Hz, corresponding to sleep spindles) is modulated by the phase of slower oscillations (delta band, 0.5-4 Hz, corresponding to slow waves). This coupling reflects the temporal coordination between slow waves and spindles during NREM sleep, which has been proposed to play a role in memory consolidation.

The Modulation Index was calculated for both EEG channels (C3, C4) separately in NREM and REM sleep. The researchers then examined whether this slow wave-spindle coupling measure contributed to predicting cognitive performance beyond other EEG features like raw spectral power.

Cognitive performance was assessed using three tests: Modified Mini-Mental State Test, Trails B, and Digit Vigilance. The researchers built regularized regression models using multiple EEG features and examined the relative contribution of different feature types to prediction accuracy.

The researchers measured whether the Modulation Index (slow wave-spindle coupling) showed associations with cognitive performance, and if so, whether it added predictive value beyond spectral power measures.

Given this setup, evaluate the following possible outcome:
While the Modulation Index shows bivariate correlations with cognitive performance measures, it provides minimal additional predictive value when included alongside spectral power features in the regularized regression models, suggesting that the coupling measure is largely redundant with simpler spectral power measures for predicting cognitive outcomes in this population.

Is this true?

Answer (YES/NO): NO